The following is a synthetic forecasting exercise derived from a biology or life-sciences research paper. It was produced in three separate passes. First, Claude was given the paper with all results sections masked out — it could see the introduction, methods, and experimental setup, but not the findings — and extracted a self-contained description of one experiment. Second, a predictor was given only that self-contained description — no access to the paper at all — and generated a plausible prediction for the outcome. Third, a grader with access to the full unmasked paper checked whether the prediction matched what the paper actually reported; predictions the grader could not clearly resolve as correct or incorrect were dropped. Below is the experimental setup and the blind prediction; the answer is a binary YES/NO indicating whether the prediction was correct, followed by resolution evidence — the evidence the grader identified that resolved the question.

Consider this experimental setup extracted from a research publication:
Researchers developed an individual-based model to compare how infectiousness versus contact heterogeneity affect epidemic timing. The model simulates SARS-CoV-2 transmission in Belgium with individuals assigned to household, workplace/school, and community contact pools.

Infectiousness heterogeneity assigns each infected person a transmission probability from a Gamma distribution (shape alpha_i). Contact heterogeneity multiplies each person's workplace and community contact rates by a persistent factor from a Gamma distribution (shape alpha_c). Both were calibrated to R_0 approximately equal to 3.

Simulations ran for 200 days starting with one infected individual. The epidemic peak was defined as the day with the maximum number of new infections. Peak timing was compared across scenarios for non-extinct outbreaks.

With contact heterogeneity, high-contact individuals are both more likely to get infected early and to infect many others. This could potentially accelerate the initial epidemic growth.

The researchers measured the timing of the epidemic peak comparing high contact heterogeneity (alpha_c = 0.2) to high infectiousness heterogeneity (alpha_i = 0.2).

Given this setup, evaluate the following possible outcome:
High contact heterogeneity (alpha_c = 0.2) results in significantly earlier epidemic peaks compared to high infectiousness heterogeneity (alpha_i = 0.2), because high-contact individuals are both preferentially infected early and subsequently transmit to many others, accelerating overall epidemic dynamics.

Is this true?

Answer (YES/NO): YES